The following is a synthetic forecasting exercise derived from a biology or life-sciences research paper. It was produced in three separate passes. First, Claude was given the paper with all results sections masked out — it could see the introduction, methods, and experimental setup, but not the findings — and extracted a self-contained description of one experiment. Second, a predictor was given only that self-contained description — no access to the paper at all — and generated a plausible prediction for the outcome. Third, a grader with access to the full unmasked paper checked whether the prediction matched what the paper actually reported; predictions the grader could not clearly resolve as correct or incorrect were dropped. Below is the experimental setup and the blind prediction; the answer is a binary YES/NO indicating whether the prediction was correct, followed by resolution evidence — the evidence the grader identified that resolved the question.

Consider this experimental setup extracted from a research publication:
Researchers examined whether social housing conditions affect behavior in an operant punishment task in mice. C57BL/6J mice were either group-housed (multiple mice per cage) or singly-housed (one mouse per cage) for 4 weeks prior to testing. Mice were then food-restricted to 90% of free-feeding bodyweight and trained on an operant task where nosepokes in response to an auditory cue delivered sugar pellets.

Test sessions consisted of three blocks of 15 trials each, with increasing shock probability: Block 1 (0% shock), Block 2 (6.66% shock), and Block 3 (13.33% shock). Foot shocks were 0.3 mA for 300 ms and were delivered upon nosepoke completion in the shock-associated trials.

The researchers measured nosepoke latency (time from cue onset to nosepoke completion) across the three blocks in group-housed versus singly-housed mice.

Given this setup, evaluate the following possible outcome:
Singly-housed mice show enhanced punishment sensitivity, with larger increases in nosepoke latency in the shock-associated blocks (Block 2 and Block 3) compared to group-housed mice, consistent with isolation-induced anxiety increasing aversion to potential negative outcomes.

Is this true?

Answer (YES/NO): NO